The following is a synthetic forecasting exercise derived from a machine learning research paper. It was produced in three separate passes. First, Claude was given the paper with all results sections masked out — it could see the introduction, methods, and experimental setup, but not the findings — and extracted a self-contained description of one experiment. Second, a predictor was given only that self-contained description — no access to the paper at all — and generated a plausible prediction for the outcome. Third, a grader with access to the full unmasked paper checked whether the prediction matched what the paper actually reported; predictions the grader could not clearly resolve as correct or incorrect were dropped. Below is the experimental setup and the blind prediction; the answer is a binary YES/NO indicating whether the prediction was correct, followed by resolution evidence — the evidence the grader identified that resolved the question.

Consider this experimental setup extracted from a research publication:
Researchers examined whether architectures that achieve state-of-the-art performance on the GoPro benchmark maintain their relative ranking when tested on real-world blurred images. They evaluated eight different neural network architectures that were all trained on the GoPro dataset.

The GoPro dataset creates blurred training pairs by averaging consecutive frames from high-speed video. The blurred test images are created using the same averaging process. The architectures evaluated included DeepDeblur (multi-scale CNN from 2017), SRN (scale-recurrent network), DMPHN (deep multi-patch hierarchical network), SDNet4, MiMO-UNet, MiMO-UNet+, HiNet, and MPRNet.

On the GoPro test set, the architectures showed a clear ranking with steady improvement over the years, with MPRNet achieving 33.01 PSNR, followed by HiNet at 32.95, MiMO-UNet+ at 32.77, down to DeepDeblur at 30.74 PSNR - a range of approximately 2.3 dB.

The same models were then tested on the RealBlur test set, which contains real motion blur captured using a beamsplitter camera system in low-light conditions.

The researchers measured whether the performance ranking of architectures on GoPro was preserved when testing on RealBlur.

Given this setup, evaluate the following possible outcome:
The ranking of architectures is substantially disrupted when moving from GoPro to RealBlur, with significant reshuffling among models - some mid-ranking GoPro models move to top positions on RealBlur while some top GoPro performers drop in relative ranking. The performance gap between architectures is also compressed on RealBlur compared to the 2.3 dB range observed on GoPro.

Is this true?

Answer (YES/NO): YES